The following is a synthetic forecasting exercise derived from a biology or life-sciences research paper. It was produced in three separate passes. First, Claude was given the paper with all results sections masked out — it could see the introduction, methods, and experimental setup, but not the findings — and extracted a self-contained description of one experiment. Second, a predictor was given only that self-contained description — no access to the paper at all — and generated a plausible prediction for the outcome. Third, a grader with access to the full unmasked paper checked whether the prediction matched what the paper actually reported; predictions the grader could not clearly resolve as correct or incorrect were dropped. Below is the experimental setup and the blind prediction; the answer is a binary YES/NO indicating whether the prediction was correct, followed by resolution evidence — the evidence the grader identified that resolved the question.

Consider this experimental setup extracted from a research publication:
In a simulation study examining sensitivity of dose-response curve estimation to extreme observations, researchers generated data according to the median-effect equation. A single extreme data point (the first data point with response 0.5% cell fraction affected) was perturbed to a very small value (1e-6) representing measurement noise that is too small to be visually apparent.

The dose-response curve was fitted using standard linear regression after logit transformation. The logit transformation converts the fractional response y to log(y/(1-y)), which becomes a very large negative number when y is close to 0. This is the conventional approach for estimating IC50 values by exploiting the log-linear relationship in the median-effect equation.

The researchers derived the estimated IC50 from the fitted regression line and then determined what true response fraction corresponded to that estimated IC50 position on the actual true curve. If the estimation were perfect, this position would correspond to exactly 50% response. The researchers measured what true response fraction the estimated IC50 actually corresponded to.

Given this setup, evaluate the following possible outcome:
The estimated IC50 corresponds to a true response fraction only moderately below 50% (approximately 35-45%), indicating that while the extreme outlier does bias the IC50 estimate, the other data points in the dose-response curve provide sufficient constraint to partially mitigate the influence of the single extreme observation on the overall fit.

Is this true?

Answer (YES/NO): NO